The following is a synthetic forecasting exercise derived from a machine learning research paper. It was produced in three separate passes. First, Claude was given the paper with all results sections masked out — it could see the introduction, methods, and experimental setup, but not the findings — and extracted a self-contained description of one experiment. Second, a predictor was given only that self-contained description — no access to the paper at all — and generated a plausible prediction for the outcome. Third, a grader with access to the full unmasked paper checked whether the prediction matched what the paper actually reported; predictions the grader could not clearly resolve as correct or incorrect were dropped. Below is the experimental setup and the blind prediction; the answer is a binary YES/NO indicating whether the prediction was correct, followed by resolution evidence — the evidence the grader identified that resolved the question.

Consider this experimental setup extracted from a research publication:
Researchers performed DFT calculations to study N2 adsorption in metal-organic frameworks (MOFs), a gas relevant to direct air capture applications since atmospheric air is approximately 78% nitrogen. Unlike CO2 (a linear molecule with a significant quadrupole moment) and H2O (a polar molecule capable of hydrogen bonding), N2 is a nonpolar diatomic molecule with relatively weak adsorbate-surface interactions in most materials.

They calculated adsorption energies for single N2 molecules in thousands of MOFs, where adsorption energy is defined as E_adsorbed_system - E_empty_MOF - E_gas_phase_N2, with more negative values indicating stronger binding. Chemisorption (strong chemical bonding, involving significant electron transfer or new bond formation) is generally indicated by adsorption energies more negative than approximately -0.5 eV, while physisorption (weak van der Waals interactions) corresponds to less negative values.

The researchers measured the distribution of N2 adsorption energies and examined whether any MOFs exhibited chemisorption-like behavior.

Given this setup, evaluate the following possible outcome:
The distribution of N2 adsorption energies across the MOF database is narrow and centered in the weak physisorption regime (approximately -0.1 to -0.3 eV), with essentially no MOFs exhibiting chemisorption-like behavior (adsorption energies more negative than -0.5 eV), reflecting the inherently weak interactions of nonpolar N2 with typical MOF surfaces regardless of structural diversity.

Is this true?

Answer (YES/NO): NO